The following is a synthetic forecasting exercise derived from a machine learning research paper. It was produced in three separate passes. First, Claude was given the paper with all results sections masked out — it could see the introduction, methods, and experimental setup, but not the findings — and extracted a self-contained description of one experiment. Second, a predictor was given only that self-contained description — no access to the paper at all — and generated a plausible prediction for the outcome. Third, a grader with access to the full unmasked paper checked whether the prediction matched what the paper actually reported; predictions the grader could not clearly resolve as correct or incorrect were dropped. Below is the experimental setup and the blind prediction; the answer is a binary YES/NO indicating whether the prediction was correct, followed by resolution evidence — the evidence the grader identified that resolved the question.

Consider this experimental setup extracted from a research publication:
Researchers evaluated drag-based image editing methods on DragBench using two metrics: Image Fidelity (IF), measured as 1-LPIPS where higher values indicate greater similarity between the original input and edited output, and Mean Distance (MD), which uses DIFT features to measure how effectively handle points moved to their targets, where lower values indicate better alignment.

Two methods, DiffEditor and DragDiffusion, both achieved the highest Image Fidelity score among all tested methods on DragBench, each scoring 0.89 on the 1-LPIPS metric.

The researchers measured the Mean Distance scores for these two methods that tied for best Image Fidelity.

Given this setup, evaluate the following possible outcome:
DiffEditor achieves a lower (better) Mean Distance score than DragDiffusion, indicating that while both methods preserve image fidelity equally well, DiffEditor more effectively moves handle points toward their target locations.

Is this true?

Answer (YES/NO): YES